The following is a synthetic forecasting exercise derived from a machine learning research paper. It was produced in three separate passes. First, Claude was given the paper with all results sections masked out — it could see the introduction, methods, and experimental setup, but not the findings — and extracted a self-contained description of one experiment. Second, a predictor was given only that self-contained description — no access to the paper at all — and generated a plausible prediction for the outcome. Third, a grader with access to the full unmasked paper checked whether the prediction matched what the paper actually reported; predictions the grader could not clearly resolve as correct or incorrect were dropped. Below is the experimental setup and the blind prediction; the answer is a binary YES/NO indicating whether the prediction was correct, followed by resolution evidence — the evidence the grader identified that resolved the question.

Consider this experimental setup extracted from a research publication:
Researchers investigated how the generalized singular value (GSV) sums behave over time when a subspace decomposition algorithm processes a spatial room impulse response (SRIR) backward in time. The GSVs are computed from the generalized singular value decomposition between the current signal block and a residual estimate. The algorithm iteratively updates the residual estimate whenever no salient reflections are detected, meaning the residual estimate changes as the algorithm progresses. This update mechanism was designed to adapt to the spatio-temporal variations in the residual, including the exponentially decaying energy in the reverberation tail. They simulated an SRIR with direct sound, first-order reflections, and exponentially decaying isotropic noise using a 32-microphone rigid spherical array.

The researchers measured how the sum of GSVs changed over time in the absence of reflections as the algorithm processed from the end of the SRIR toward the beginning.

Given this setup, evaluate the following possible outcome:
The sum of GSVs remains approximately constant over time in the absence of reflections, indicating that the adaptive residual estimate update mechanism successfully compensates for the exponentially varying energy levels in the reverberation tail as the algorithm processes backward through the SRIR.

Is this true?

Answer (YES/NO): YES